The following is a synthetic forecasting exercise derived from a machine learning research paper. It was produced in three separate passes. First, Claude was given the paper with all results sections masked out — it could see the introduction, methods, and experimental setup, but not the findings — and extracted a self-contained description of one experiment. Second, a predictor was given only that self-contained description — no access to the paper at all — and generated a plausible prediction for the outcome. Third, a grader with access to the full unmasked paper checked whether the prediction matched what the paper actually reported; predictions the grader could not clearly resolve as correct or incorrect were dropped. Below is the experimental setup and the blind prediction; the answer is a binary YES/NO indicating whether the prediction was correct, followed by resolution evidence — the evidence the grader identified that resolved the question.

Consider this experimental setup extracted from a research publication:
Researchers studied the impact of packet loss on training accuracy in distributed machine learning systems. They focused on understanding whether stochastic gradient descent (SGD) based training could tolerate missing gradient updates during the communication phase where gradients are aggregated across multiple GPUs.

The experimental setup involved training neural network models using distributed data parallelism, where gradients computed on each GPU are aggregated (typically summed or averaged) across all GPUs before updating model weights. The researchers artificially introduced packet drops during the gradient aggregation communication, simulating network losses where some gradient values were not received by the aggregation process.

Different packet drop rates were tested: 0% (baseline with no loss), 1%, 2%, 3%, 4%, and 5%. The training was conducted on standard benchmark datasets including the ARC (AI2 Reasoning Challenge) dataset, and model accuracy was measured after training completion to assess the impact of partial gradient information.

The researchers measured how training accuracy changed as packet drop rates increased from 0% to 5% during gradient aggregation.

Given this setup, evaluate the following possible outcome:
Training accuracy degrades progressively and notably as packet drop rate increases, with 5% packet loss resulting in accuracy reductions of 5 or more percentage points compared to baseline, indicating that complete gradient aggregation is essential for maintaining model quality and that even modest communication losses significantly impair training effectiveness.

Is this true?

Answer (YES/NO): NO